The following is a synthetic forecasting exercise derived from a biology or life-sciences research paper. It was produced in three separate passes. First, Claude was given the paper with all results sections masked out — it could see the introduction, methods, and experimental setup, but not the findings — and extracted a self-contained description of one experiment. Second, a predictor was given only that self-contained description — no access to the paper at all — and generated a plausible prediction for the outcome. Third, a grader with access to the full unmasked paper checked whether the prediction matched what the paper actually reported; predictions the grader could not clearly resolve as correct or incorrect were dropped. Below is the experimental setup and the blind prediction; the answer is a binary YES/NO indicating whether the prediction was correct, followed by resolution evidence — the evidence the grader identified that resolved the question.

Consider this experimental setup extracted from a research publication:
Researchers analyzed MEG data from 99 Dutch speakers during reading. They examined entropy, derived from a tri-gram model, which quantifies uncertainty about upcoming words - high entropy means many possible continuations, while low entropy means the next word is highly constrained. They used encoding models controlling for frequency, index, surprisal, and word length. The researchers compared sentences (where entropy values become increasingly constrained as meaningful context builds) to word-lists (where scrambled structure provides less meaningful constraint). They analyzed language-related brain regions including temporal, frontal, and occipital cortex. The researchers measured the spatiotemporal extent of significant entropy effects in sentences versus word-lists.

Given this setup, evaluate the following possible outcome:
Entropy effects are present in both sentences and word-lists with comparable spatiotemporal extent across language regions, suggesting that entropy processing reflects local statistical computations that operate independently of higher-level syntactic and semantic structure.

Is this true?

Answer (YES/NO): NO